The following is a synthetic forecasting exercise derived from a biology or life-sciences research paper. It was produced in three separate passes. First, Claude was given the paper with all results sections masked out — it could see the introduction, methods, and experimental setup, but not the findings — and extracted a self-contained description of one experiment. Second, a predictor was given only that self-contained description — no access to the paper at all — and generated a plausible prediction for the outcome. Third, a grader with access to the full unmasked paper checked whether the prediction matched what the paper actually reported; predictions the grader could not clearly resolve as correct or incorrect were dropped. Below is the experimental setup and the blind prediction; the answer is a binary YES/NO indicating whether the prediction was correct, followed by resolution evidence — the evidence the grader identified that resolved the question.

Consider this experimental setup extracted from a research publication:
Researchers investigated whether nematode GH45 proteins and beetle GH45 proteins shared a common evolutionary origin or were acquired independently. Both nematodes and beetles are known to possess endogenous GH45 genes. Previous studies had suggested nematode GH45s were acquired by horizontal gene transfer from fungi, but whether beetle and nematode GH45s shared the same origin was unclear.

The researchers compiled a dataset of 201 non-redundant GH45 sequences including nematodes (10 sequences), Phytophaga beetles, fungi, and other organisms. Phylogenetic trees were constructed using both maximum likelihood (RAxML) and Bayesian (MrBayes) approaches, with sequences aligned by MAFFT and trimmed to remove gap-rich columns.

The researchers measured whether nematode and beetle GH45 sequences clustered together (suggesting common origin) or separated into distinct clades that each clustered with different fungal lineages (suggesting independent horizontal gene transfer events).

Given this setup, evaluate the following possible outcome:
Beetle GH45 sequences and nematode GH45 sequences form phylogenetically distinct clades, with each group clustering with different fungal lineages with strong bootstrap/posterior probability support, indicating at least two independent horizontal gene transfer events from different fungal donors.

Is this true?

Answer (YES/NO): YES